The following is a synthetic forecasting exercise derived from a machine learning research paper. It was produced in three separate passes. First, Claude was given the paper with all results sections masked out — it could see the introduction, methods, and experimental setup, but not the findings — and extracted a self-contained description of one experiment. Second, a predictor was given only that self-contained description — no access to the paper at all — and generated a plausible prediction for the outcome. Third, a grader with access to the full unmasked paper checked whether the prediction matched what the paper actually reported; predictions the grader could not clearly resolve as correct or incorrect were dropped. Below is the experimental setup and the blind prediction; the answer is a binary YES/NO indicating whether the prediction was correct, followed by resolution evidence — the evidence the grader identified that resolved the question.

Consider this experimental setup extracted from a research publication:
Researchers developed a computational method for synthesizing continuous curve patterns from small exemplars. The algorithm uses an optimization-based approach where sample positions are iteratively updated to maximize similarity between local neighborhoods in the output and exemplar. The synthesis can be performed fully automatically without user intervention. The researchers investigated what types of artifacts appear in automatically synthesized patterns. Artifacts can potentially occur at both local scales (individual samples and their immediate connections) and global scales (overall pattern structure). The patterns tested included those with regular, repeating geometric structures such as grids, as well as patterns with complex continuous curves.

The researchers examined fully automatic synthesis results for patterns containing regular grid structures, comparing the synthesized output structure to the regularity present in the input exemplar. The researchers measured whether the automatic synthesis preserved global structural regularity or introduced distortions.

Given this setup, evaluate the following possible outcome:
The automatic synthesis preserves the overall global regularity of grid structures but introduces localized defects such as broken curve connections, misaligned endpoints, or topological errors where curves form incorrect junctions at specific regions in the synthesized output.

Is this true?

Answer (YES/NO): NO